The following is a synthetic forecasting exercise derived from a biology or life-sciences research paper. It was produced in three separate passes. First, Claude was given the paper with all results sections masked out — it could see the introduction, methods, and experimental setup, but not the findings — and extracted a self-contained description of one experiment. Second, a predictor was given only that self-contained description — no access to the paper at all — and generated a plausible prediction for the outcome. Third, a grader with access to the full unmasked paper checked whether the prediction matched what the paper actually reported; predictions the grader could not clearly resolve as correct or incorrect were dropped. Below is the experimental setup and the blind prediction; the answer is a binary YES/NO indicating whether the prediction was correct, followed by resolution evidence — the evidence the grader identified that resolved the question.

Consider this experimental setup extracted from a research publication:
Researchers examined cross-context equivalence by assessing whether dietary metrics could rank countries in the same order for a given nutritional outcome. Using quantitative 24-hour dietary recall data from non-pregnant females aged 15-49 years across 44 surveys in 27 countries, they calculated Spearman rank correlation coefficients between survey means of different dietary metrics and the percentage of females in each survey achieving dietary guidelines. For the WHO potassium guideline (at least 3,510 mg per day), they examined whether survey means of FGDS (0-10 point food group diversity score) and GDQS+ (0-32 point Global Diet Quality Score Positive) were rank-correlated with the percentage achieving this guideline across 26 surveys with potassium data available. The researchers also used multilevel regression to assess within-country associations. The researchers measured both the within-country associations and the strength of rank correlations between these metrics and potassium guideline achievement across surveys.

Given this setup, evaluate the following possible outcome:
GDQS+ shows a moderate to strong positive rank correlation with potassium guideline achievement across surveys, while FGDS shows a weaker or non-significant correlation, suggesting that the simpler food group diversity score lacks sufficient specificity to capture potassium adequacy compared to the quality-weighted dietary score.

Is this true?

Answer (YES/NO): NO